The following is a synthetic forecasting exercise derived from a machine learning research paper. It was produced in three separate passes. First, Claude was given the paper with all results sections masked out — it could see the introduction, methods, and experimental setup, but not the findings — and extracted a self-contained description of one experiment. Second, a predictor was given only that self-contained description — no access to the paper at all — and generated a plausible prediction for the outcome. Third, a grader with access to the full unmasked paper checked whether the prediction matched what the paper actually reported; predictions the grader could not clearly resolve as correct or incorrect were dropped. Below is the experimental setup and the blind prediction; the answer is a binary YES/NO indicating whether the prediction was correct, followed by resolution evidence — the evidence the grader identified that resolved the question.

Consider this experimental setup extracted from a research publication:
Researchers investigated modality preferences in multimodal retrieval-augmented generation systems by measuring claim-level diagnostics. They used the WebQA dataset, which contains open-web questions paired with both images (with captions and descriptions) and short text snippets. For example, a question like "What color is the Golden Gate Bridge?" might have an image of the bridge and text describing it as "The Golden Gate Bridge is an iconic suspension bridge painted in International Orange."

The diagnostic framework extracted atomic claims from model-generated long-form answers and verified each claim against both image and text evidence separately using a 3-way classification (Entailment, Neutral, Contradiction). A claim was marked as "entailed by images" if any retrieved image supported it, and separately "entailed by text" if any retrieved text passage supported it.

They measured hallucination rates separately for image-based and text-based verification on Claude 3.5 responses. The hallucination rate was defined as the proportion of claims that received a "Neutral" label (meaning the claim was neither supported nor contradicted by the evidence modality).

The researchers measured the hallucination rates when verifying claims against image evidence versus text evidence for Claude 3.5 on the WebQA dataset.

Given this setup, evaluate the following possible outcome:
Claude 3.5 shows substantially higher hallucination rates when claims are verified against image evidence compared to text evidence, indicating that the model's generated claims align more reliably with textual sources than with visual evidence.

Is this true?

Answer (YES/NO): NO